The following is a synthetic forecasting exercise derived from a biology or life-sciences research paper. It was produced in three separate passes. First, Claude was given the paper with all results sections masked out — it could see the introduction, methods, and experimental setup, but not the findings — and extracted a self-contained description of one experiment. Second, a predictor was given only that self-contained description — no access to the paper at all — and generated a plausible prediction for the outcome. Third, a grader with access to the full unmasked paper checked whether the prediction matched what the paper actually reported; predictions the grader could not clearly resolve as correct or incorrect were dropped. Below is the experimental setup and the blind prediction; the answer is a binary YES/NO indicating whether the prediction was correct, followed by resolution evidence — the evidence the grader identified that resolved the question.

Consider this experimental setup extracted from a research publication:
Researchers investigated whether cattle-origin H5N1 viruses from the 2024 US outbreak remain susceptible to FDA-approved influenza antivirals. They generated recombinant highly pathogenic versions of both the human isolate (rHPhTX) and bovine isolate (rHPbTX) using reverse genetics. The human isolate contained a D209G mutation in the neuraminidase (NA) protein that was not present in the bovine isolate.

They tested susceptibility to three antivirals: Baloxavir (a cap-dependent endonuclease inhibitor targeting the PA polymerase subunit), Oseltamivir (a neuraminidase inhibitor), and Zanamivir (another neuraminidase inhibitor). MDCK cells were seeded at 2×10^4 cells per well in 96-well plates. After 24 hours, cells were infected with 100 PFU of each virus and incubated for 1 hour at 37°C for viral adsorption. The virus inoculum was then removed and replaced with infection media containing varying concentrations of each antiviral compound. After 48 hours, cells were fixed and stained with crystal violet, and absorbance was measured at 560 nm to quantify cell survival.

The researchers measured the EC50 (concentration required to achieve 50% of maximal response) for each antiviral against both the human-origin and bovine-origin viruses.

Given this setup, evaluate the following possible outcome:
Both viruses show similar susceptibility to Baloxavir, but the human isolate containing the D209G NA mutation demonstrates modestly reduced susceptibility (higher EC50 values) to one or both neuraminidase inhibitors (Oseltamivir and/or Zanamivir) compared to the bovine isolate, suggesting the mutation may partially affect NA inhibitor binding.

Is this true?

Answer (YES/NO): NO